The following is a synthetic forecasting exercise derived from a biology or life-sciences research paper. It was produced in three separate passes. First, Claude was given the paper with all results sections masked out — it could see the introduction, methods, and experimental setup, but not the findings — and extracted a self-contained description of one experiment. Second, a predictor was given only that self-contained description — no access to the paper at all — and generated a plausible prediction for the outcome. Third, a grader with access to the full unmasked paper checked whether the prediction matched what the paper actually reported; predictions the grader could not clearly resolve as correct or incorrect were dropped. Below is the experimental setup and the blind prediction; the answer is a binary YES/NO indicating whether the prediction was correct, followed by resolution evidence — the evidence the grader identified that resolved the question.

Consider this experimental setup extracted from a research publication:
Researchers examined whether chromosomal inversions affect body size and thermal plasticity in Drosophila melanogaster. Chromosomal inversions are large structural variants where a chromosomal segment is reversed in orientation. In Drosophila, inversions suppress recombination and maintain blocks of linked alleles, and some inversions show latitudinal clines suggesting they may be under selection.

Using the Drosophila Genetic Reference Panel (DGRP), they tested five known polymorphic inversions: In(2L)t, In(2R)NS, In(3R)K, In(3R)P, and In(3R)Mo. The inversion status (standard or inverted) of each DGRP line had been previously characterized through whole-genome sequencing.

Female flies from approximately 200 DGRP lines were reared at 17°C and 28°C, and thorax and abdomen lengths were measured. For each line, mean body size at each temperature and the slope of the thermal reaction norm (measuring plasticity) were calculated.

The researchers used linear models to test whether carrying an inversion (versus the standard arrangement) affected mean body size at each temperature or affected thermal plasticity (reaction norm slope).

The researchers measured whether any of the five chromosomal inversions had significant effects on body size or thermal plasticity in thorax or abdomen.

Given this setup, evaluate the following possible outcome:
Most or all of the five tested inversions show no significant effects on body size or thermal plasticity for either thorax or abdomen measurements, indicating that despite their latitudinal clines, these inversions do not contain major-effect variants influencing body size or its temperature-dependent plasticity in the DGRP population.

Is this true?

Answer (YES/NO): YES